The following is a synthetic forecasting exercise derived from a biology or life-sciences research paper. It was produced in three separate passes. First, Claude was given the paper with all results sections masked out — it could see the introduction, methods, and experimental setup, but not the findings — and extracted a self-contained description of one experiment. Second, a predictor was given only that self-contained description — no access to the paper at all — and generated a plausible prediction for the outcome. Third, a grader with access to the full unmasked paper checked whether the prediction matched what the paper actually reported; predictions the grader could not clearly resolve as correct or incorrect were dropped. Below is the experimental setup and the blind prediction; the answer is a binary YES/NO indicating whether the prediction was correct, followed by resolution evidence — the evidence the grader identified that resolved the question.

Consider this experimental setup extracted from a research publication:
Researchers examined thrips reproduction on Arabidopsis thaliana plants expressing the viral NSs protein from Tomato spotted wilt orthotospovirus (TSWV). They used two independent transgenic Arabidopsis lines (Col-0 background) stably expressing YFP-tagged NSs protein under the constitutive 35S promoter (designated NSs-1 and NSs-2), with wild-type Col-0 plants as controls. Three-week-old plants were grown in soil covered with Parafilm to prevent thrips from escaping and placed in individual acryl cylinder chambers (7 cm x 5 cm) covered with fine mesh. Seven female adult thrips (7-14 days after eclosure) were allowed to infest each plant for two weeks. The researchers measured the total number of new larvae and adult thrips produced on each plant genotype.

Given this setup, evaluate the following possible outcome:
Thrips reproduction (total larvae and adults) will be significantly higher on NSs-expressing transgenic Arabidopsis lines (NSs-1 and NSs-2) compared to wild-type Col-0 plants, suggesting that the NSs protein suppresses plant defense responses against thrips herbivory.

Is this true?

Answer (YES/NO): YES